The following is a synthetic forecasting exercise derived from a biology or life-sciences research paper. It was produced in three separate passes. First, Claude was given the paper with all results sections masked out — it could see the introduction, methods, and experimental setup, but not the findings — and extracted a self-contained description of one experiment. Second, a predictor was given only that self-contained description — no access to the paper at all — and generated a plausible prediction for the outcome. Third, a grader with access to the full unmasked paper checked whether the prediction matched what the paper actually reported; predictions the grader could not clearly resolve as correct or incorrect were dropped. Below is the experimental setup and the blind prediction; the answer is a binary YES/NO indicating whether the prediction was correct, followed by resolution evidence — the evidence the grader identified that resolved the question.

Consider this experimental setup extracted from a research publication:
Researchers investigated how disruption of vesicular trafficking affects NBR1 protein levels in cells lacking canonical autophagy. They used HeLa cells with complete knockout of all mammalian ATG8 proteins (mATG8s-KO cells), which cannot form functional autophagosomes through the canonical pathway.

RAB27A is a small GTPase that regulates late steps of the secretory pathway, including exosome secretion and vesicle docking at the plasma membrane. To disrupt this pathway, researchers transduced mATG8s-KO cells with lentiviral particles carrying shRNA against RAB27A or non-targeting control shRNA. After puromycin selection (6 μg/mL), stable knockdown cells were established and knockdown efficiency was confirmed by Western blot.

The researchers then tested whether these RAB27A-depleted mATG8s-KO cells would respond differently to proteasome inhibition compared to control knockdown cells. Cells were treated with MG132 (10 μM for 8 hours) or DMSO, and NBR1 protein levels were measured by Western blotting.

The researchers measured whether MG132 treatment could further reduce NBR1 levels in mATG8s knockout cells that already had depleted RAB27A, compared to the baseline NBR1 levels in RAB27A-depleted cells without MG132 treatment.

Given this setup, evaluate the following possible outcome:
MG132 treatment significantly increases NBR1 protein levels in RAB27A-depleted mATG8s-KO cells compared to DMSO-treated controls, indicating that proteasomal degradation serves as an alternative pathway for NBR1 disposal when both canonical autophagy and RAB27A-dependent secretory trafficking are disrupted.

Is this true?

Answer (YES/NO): NO